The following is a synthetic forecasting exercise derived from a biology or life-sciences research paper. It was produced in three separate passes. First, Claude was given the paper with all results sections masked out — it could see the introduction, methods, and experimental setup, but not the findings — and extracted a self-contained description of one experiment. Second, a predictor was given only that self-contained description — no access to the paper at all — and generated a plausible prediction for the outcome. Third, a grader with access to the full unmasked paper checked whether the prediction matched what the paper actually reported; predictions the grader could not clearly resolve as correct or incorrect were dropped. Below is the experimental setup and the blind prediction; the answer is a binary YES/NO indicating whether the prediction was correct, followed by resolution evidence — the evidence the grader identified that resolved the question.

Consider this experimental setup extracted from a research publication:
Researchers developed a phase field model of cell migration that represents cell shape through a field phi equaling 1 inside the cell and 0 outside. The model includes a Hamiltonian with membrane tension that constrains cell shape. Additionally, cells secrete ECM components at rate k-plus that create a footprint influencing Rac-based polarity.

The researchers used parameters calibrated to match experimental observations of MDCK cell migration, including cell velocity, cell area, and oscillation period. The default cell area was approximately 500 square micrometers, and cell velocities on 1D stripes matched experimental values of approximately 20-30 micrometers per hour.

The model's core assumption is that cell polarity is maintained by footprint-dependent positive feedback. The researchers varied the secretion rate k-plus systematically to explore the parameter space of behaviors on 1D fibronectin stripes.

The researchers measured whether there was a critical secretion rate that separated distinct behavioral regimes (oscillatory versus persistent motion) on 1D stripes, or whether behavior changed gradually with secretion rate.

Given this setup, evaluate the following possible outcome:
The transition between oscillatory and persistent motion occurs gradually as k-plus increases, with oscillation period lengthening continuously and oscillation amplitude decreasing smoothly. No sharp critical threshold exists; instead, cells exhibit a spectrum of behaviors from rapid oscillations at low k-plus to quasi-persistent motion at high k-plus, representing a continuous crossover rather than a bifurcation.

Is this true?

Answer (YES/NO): NO